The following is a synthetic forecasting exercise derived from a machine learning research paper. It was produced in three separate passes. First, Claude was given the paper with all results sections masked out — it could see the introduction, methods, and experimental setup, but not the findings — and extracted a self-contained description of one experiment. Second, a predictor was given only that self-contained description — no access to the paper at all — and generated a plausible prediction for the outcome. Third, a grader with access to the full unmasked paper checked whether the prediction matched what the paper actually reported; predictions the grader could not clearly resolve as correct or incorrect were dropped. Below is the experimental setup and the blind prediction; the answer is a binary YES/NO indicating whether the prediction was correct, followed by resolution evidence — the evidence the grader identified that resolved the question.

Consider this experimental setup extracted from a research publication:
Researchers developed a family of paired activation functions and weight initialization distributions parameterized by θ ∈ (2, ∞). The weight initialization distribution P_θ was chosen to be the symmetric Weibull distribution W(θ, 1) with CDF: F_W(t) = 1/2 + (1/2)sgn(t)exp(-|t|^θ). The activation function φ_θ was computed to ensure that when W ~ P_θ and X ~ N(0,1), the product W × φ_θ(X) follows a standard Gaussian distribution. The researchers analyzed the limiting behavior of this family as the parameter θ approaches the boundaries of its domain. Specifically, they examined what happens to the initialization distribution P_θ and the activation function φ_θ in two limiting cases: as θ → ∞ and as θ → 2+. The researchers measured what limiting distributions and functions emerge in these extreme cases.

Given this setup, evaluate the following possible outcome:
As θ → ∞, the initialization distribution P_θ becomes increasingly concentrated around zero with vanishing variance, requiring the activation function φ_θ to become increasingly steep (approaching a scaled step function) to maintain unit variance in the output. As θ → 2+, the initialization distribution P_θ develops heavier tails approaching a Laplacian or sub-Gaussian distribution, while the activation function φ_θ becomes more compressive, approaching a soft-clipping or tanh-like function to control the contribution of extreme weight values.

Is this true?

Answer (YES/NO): NO